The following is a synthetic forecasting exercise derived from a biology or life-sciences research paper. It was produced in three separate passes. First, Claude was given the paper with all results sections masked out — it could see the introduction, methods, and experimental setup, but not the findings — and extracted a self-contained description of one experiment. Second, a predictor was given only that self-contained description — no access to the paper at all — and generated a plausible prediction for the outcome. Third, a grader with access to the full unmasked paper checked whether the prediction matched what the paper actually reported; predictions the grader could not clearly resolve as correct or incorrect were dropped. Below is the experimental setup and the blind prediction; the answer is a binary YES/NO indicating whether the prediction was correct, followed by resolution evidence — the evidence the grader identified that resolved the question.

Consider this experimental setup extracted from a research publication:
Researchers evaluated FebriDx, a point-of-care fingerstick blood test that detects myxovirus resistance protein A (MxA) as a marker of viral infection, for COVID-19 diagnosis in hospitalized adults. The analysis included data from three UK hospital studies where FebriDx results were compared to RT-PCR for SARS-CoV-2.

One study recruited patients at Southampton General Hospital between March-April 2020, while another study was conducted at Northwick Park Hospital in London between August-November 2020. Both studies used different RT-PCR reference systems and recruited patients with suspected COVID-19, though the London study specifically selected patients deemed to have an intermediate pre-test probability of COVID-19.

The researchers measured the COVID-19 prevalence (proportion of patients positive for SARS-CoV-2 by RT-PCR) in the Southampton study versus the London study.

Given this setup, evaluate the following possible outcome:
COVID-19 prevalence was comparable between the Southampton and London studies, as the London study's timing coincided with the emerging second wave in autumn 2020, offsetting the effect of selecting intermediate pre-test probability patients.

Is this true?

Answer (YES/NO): NO